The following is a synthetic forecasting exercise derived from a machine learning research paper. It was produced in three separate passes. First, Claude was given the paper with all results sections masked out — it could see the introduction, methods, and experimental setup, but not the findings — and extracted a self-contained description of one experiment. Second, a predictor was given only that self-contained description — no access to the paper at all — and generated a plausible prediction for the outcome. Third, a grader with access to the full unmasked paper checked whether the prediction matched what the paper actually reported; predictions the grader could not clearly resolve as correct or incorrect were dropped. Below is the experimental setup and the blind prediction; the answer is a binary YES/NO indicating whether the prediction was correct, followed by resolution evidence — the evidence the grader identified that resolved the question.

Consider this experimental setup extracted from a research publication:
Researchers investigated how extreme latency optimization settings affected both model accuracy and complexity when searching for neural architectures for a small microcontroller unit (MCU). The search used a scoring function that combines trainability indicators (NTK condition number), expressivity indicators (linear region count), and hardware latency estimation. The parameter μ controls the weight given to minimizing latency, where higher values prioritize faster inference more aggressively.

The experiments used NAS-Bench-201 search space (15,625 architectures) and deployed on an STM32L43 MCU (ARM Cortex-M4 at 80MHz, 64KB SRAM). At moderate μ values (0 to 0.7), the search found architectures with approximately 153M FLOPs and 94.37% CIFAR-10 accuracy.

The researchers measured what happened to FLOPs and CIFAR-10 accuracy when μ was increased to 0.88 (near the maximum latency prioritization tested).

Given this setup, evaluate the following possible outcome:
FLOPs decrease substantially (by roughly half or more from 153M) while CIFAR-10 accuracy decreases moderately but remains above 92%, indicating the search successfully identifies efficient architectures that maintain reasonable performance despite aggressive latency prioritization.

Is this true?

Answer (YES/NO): NO